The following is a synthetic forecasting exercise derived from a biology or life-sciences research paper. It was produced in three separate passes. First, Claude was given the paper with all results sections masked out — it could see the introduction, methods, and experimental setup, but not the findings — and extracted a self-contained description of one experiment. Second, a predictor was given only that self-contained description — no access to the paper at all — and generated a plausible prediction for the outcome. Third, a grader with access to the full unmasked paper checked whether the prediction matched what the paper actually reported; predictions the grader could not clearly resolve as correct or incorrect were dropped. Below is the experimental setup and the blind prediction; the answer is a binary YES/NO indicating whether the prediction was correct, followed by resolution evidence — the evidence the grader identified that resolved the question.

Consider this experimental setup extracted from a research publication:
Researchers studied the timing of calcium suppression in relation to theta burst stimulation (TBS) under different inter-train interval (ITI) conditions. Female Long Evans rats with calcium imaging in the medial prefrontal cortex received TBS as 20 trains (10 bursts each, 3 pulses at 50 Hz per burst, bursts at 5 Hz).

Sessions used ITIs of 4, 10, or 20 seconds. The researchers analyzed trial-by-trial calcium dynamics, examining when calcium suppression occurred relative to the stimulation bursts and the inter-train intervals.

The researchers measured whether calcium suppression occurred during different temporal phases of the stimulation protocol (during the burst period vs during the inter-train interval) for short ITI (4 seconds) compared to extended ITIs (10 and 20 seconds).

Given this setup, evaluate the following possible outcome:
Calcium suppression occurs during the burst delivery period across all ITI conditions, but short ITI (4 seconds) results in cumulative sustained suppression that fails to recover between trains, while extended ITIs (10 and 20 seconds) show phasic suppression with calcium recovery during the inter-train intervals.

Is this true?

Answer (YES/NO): NO